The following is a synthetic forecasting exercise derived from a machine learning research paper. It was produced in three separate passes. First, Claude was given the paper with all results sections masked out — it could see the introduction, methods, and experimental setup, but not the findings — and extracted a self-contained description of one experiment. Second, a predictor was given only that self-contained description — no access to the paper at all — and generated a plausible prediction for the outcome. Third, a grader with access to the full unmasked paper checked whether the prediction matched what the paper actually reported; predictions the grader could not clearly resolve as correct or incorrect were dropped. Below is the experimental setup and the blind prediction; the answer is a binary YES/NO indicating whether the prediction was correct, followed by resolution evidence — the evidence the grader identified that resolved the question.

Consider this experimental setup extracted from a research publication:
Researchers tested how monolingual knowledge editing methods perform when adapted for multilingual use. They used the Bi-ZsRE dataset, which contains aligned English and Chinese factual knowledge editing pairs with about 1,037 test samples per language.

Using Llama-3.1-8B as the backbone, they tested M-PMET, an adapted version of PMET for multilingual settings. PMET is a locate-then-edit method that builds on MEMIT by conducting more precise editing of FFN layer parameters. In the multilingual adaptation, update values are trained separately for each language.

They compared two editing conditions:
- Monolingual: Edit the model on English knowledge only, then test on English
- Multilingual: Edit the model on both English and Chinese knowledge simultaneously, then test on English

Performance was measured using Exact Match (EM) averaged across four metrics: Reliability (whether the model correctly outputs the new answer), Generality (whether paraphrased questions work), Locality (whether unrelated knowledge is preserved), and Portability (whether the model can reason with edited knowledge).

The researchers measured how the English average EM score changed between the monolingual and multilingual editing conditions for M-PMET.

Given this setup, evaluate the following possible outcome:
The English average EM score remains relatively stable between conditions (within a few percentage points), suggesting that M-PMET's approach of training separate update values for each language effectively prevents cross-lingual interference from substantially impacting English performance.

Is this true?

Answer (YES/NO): NO